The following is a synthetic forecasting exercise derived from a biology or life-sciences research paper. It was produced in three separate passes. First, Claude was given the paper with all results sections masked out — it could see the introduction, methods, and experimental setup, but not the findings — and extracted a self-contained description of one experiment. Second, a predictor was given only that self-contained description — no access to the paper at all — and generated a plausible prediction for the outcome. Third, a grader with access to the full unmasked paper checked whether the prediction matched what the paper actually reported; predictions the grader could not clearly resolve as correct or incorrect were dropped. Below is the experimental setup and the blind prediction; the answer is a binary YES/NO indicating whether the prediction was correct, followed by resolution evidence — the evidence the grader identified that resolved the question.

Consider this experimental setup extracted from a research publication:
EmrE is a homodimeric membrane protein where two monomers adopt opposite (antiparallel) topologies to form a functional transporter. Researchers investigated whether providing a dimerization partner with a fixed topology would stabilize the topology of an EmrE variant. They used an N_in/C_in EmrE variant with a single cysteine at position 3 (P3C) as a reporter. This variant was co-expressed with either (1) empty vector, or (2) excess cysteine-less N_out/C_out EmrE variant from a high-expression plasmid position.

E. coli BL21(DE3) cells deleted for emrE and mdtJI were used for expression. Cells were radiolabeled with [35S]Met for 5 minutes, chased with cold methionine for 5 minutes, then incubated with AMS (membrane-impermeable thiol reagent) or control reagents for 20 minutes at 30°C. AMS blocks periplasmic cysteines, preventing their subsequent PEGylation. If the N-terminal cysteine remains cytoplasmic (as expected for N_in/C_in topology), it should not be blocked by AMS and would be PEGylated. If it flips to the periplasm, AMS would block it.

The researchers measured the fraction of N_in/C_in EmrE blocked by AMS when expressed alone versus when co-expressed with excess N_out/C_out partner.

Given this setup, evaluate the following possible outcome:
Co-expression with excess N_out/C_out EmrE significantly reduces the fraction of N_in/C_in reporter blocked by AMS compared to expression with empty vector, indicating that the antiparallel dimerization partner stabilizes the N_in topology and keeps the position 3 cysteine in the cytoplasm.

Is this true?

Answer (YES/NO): YES